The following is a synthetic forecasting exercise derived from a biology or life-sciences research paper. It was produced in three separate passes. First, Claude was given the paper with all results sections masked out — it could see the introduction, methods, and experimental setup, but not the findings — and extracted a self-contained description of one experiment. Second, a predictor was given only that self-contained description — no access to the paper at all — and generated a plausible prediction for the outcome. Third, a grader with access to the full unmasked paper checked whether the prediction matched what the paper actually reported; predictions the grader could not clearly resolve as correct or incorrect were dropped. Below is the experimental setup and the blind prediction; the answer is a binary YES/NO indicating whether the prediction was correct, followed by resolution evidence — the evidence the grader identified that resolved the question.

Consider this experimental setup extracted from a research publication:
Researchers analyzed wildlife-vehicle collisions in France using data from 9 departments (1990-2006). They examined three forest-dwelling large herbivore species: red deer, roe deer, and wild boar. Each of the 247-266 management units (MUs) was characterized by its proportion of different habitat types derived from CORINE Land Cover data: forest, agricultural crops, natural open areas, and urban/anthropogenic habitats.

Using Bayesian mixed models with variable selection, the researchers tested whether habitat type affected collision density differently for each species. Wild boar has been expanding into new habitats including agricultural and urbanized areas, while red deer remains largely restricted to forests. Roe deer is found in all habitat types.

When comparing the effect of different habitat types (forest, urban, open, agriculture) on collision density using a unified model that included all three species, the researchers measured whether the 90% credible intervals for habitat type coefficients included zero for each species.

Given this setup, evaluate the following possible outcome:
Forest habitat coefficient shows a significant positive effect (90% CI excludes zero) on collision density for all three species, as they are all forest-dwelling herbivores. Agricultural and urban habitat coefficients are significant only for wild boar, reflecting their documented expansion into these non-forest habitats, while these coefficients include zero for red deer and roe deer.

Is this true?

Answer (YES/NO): NO